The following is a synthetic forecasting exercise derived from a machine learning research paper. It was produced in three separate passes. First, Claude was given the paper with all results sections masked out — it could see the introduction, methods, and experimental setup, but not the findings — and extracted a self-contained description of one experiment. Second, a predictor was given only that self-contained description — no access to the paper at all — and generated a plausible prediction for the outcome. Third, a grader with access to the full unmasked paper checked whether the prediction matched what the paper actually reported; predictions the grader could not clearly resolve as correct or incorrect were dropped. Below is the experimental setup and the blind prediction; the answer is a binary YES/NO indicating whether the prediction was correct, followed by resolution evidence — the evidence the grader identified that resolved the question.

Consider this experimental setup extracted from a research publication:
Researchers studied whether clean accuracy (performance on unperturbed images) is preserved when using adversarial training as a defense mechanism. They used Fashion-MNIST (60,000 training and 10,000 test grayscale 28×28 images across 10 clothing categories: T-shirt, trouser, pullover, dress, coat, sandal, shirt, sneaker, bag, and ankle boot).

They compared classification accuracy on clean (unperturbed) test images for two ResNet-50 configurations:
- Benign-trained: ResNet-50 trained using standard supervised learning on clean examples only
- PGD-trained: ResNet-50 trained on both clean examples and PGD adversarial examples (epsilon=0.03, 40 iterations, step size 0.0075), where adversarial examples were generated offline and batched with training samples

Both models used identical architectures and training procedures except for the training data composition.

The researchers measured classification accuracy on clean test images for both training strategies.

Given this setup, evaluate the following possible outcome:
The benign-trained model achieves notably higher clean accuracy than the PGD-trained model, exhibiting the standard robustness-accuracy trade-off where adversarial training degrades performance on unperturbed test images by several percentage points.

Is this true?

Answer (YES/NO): NO